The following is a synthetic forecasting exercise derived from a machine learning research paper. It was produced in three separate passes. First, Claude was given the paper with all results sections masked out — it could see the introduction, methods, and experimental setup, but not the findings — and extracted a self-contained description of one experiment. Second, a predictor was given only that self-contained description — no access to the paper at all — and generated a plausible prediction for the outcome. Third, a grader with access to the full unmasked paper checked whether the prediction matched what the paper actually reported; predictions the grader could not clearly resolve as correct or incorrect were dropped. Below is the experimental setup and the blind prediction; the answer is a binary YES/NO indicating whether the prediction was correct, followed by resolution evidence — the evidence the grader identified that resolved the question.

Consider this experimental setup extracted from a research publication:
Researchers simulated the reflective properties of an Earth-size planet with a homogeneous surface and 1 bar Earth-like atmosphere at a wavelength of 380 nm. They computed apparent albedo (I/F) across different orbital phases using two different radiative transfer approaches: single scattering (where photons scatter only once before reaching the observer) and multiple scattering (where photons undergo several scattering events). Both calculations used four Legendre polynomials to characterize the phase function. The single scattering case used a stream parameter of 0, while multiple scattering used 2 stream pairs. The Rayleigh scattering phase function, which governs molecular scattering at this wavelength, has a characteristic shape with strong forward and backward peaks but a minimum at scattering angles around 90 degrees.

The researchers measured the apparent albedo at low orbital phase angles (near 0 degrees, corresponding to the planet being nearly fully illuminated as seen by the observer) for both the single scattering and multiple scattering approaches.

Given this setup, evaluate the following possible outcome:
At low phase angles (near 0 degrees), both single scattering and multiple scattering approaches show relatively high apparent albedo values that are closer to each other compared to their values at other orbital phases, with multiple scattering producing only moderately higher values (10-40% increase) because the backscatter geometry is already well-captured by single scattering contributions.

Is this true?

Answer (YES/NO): NO